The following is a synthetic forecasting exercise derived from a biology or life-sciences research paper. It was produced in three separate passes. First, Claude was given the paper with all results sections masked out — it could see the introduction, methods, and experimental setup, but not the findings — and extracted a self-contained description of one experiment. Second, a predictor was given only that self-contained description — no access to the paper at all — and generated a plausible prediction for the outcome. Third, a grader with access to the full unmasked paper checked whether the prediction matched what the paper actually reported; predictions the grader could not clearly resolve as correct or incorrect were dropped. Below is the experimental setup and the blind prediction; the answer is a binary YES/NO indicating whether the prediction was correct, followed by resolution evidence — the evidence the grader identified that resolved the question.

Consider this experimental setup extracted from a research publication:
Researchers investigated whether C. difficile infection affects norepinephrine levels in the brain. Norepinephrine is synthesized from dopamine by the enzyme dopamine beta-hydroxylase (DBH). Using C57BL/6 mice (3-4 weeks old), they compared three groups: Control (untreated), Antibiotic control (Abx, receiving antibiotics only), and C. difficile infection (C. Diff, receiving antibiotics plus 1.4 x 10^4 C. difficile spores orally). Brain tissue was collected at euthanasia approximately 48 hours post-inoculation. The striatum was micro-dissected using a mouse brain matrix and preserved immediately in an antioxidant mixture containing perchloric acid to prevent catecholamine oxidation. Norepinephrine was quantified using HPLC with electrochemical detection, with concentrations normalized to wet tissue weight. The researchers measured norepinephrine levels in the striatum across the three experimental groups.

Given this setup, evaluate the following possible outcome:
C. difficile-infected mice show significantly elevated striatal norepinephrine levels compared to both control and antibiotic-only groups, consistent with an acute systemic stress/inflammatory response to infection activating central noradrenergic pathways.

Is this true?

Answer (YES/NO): NO